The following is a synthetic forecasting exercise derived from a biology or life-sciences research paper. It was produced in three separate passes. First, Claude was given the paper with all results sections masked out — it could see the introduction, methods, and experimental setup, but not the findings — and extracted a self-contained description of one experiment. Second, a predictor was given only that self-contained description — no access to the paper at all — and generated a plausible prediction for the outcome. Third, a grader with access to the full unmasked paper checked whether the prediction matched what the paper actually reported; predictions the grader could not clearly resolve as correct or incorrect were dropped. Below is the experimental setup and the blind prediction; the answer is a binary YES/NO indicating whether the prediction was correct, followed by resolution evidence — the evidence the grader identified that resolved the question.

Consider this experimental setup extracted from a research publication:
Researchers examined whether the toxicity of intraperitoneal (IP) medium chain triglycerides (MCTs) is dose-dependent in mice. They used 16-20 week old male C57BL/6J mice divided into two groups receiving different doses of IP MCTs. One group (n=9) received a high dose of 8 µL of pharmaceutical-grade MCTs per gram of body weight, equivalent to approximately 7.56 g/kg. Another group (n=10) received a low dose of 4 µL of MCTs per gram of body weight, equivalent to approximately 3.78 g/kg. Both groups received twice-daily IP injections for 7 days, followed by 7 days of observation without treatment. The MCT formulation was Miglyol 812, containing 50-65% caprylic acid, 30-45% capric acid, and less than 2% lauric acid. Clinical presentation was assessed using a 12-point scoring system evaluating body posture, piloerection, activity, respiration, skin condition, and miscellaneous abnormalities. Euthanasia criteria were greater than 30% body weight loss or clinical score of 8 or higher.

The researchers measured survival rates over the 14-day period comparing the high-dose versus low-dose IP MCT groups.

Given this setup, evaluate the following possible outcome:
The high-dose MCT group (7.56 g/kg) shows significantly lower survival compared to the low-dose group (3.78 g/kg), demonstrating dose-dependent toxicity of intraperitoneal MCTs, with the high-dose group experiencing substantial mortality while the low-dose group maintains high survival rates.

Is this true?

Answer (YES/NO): YES